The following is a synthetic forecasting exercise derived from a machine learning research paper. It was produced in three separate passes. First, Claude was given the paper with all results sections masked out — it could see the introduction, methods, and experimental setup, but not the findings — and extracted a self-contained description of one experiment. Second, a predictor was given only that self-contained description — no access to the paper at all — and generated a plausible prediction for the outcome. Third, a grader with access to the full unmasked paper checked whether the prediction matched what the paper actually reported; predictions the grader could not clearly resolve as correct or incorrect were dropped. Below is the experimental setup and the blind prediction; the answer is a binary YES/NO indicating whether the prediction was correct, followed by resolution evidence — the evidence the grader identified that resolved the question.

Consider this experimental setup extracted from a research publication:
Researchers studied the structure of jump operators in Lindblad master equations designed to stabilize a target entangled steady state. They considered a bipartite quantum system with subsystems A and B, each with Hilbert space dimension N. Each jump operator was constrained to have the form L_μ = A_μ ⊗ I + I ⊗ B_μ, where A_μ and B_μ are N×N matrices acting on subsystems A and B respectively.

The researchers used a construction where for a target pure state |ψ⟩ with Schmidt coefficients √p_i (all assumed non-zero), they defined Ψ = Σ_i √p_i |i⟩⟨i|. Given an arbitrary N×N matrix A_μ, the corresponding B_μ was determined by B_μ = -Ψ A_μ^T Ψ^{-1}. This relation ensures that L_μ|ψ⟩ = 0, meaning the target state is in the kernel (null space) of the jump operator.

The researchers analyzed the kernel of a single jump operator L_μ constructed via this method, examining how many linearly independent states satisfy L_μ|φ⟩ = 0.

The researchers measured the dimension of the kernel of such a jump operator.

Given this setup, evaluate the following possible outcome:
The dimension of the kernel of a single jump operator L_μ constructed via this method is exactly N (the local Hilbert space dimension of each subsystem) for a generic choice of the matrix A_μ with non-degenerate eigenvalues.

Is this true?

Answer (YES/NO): NO